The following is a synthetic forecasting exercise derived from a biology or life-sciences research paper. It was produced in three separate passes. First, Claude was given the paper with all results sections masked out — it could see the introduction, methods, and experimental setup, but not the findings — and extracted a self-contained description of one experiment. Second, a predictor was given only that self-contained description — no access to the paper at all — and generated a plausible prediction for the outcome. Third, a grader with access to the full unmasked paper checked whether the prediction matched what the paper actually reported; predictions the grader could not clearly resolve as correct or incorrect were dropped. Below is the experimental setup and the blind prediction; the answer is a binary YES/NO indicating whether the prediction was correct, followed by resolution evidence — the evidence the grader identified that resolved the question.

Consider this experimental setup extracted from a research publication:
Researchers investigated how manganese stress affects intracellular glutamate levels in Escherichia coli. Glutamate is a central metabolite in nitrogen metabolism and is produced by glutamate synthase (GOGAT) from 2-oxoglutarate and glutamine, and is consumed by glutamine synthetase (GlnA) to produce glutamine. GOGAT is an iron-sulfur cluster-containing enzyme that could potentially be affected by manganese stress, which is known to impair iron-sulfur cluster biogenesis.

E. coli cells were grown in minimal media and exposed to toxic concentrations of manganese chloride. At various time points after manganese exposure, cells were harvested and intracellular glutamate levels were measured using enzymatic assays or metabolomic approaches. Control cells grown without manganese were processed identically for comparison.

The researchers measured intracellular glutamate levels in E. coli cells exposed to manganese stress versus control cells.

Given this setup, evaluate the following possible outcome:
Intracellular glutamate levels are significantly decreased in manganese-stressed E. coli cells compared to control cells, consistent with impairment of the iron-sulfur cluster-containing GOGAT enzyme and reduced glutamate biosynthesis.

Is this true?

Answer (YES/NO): NO